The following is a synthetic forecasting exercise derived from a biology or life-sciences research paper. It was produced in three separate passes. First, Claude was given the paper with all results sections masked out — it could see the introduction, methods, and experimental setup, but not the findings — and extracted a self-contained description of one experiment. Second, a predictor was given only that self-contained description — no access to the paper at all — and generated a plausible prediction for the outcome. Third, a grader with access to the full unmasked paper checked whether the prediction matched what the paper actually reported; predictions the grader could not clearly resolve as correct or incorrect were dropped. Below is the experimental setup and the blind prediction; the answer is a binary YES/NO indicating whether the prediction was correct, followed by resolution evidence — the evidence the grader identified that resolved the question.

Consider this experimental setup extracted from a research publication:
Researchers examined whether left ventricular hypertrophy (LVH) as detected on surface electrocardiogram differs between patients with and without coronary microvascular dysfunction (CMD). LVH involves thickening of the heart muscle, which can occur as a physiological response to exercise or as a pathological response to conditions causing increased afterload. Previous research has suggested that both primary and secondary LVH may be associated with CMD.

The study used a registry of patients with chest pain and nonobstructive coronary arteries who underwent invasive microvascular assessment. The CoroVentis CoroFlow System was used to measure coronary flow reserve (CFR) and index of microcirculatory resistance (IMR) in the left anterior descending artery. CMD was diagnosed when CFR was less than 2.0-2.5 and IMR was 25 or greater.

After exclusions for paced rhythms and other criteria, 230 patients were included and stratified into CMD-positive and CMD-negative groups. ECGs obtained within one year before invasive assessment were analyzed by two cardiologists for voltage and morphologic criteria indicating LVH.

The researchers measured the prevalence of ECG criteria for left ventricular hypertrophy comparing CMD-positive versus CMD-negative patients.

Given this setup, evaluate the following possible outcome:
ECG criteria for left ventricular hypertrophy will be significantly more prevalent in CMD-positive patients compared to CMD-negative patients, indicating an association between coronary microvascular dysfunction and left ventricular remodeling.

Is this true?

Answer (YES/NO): NO